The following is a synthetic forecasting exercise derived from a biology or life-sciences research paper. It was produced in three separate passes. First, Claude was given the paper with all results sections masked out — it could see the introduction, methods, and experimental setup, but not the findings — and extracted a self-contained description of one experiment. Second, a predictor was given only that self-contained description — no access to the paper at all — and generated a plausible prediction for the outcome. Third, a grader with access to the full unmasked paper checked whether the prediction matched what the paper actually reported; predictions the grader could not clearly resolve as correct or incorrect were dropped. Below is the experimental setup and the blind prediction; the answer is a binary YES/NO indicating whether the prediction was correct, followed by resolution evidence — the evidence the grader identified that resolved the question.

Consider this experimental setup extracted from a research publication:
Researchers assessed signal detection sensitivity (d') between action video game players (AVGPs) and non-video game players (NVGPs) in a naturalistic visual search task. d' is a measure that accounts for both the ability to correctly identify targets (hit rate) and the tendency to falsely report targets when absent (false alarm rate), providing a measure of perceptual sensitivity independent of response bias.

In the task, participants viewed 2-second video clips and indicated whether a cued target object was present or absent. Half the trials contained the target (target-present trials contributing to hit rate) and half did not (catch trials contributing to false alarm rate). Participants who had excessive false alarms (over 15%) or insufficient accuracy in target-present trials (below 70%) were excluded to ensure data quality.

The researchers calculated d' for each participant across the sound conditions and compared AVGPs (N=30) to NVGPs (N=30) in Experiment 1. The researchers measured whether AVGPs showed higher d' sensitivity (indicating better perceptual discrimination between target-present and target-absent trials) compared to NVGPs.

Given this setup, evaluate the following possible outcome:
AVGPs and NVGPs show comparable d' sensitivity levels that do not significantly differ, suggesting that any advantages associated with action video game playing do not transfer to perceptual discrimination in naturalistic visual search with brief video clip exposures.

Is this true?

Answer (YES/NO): YES